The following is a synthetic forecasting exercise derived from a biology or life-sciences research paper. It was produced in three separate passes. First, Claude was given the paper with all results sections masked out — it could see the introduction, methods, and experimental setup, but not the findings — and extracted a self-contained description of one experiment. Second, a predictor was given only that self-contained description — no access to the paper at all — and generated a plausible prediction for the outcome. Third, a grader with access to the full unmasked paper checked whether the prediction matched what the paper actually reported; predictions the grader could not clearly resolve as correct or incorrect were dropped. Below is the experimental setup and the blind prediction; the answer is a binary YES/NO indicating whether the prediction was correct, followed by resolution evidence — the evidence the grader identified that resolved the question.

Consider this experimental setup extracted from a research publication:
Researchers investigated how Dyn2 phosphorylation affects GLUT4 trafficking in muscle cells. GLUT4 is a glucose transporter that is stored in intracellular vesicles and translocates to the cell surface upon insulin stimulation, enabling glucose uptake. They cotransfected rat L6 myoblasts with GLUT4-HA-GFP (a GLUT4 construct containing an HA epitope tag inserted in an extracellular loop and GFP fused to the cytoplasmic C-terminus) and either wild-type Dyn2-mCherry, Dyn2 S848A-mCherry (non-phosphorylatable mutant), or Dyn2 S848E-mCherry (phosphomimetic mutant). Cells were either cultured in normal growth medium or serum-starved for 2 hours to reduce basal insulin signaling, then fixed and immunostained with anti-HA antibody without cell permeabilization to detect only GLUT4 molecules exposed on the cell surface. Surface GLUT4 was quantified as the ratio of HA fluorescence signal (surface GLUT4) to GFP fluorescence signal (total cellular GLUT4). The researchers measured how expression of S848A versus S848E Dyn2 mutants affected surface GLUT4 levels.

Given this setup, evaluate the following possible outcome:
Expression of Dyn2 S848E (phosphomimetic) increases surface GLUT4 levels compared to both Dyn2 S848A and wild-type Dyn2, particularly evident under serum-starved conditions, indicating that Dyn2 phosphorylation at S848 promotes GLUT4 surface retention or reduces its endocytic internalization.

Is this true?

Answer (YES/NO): NO